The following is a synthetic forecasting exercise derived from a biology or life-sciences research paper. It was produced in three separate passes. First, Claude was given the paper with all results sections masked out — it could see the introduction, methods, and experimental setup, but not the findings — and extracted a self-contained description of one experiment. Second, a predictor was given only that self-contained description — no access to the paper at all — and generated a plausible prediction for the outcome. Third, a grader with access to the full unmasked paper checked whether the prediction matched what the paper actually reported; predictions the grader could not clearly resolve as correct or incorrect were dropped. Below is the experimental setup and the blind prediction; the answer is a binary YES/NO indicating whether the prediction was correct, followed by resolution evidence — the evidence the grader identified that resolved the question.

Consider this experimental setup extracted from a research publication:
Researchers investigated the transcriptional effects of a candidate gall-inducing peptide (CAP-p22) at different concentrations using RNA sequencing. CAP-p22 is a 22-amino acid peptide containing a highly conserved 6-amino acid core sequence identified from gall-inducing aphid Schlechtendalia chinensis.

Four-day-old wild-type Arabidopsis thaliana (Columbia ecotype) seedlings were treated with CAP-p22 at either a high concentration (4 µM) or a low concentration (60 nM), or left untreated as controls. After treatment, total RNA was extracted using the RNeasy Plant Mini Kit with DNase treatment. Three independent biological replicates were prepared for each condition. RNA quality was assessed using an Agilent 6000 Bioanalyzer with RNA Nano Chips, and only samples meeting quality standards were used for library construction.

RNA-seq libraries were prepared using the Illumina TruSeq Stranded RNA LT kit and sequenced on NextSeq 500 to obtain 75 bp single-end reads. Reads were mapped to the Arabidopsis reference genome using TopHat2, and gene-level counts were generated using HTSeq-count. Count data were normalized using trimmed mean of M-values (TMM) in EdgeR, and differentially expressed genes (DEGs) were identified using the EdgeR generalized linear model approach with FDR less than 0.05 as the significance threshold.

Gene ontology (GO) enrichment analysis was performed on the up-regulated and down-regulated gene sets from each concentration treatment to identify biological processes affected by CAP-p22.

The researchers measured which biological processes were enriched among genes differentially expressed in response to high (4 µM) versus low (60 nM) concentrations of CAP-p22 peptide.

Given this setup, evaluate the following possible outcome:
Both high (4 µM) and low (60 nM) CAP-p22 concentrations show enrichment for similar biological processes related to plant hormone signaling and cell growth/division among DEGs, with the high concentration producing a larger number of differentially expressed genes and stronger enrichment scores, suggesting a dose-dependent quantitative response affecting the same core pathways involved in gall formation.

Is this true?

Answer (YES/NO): NO